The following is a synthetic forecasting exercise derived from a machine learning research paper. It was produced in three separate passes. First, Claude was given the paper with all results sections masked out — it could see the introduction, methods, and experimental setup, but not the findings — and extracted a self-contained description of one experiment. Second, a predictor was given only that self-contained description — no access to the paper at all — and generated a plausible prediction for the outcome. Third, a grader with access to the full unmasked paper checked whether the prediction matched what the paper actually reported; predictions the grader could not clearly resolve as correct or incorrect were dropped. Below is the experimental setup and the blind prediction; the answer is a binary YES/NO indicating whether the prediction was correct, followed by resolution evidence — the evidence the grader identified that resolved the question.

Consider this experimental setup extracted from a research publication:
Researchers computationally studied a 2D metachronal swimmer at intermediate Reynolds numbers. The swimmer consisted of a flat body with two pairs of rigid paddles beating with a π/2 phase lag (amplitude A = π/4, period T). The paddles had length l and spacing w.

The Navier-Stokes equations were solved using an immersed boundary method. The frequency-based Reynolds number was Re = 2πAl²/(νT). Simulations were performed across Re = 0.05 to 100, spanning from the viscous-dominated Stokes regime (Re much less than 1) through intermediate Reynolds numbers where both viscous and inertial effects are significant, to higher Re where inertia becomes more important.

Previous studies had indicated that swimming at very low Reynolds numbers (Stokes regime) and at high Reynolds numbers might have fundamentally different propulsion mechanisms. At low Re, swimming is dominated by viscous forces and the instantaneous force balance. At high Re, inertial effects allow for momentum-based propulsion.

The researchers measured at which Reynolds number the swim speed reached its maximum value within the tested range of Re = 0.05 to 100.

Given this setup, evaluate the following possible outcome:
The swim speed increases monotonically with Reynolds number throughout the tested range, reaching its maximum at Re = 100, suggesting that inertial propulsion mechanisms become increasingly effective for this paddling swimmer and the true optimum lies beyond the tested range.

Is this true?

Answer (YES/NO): NO